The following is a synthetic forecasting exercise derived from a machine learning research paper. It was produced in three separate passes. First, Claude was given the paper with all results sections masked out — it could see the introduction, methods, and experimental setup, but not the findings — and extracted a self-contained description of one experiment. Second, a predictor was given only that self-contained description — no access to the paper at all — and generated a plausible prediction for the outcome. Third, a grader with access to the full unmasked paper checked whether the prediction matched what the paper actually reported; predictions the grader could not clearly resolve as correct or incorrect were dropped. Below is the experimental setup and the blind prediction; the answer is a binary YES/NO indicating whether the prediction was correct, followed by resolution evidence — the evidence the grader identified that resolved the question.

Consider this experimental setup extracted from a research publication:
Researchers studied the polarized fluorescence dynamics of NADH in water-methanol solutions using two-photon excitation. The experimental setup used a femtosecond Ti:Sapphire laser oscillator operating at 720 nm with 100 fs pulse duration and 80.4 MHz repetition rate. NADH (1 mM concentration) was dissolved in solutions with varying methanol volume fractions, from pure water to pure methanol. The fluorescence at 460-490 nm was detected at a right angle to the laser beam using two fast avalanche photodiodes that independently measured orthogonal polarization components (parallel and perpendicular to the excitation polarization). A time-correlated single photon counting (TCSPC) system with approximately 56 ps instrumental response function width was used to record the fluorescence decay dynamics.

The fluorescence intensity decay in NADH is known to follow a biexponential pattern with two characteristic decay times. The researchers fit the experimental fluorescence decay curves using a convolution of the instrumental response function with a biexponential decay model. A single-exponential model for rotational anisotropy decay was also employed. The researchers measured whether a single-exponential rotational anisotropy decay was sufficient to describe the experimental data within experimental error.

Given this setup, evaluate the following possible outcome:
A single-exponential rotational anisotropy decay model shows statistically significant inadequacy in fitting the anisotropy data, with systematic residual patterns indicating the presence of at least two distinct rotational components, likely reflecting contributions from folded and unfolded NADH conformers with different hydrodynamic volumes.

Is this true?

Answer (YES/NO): NO